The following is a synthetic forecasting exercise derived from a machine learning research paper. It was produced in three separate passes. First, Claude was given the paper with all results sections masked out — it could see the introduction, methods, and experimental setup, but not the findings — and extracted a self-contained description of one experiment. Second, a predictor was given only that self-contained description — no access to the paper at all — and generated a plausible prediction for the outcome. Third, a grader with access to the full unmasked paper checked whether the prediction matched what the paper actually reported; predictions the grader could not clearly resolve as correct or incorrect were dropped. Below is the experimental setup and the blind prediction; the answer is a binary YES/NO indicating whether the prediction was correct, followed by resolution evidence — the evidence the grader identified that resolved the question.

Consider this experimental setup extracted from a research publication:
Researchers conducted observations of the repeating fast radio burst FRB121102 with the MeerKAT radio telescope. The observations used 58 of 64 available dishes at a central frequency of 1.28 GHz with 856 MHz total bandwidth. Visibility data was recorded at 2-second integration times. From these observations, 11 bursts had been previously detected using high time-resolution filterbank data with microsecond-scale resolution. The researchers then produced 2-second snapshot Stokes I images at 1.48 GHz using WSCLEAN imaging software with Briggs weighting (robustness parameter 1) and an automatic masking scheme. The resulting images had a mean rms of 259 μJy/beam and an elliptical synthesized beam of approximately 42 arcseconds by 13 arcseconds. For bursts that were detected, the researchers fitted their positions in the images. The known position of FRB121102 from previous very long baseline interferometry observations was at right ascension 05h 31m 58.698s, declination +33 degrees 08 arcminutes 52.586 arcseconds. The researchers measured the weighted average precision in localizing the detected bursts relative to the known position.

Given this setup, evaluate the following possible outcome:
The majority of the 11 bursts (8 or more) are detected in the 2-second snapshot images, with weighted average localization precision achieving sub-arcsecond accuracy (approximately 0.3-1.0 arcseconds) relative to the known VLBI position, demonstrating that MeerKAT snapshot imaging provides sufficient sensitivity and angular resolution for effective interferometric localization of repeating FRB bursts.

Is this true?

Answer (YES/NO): NO